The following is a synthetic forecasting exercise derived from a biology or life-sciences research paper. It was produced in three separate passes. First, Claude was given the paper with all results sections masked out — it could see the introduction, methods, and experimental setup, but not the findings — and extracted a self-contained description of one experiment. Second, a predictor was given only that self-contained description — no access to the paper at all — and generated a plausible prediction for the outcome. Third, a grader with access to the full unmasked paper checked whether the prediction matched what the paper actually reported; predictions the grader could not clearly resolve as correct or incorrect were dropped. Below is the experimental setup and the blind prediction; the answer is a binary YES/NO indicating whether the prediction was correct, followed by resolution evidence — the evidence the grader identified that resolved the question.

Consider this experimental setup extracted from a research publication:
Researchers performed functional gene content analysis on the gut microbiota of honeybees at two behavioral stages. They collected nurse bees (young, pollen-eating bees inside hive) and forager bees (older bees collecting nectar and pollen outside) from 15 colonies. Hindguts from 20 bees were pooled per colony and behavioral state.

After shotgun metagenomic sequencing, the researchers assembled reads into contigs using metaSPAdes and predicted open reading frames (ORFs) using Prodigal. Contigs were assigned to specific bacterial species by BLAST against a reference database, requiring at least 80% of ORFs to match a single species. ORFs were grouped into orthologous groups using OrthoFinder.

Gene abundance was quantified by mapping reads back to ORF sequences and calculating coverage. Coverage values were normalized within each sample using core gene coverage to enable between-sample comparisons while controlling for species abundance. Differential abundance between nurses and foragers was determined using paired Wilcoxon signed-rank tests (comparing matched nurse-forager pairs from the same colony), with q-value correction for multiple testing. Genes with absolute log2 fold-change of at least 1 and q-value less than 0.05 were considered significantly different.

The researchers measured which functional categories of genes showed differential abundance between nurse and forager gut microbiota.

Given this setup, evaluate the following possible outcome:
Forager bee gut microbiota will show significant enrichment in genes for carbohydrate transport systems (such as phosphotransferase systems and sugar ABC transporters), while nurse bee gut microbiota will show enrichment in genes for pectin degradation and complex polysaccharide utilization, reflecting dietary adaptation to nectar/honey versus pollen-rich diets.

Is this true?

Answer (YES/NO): NO